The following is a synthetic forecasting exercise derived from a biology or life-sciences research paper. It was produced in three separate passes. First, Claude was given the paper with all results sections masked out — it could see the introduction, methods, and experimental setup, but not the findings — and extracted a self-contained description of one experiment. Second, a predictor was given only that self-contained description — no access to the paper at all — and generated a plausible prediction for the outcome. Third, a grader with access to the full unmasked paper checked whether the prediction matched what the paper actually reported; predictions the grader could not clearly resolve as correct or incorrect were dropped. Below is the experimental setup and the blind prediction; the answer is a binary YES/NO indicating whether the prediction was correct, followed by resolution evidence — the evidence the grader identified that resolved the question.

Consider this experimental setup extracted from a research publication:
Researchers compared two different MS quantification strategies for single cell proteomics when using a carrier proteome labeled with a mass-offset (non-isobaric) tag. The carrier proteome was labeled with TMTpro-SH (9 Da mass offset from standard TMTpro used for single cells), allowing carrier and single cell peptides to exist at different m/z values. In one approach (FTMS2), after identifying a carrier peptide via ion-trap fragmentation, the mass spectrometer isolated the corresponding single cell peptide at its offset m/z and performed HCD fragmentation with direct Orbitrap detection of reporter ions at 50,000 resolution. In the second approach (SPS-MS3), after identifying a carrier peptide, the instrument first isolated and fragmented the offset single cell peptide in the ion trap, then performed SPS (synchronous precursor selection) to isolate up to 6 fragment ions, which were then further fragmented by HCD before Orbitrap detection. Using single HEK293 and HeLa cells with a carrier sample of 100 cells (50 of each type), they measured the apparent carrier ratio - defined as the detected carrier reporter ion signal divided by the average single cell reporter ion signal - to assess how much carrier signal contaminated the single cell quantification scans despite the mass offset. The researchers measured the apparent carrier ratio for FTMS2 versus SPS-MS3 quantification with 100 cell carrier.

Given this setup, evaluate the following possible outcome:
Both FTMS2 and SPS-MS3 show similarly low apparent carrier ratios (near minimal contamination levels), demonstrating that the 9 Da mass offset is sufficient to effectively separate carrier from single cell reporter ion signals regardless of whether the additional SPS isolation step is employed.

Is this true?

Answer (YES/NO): NO